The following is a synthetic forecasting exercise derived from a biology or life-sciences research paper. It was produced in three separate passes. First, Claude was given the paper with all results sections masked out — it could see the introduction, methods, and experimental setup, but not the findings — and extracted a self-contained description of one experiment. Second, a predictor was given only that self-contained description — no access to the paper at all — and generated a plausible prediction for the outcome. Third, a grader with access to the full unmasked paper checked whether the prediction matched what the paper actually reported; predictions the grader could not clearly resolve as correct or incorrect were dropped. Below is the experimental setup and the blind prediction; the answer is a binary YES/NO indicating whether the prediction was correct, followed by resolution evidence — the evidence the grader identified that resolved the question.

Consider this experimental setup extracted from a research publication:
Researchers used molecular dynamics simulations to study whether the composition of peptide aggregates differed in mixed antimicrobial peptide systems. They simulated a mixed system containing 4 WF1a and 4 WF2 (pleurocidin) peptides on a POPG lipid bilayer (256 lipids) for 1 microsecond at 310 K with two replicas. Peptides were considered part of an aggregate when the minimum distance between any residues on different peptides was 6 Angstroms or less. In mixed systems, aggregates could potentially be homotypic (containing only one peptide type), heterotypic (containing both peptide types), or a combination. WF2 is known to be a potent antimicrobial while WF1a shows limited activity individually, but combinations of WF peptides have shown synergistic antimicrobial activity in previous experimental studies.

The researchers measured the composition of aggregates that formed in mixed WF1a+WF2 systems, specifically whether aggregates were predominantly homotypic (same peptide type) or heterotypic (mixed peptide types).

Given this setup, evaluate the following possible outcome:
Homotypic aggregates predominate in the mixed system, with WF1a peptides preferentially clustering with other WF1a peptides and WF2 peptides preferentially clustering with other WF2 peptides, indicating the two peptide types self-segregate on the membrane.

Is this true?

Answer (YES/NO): NO